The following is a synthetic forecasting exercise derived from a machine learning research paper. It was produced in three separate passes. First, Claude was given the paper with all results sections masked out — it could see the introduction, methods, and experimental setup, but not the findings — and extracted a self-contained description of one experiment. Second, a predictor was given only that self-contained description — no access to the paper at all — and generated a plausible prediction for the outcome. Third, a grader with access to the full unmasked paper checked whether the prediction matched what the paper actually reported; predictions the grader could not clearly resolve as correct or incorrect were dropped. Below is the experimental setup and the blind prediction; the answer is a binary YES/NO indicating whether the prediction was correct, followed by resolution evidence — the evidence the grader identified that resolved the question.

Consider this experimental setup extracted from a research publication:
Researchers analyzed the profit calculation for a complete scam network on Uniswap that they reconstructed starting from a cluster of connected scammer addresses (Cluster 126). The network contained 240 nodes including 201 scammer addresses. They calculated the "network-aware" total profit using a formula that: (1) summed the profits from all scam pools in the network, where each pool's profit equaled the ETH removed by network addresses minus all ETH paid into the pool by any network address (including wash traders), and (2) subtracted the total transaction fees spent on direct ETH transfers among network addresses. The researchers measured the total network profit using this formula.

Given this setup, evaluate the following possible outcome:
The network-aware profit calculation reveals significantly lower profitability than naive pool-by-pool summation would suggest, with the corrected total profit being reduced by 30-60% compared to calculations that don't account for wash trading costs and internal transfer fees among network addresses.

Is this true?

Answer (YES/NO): NO